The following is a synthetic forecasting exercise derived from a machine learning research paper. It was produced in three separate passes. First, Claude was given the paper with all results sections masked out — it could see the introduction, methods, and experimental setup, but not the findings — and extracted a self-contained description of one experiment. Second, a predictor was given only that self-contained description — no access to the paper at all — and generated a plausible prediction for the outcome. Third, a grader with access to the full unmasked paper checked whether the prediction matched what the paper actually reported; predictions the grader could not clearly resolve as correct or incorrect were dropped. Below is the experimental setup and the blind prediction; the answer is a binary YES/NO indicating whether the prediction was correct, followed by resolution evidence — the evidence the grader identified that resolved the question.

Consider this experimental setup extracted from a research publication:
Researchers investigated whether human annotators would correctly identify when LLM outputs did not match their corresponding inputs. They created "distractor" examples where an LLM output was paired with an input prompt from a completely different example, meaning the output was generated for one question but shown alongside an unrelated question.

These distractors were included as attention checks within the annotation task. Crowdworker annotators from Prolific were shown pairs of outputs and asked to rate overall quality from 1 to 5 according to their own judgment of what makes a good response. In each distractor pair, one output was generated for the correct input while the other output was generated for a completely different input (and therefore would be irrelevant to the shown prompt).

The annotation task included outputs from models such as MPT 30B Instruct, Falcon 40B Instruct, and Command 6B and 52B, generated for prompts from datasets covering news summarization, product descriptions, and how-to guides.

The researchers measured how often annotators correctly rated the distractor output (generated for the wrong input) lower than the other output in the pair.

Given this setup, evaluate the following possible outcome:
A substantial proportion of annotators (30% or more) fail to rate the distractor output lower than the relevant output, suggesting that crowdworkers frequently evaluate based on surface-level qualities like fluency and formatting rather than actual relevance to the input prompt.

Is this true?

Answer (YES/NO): NO